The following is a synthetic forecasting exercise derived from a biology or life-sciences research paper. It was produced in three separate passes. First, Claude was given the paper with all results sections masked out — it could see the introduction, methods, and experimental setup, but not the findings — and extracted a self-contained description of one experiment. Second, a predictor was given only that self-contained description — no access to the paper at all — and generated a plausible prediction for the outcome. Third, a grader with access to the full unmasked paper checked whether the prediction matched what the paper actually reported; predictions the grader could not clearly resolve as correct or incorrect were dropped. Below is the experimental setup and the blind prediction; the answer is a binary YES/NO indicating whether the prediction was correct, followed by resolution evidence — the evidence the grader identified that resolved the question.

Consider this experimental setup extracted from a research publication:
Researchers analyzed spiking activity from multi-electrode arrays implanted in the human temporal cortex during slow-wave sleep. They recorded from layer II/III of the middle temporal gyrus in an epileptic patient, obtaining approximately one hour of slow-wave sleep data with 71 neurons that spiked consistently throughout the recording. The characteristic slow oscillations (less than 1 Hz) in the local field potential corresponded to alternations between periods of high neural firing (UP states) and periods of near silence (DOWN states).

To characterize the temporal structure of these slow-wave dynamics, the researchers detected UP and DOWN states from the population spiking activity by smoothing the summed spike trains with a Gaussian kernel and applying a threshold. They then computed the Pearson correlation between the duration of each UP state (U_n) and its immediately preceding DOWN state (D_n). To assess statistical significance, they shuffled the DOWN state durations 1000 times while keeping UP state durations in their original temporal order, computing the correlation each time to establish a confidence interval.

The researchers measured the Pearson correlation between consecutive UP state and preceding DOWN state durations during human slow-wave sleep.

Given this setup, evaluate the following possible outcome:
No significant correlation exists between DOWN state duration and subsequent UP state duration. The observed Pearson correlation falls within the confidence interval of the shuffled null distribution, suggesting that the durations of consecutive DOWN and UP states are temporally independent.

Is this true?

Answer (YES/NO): NO